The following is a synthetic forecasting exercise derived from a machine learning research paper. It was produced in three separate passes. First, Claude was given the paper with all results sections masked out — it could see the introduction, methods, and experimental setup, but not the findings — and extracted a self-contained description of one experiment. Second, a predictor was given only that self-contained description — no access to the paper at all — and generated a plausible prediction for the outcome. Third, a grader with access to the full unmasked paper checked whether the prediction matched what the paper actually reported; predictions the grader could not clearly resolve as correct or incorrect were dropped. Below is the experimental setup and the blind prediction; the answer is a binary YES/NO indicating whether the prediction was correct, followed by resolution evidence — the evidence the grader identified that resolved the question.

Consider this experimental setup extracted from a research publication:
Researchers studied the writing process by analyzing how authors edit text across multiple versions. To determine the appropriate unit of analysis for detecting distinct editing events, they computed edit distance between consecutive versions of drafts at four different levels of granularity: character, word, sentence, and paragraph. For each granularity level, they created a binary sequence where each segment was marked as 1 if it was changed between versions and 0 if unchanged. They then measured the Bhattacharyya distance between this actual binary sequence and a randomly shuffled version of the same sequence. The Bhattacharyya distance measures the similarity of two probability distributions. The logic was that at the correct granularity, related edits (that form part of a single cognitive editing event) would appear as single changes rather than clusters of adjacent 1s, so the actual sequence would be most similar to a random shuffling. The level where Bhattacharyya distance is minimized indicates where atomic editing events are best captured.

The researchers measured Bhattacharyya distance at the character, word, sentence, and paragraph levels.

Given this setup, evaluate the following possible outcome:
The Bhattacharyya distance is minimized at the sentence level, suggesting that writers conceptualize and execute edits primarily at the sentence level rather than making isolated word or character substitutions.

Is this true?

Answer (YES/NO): YES